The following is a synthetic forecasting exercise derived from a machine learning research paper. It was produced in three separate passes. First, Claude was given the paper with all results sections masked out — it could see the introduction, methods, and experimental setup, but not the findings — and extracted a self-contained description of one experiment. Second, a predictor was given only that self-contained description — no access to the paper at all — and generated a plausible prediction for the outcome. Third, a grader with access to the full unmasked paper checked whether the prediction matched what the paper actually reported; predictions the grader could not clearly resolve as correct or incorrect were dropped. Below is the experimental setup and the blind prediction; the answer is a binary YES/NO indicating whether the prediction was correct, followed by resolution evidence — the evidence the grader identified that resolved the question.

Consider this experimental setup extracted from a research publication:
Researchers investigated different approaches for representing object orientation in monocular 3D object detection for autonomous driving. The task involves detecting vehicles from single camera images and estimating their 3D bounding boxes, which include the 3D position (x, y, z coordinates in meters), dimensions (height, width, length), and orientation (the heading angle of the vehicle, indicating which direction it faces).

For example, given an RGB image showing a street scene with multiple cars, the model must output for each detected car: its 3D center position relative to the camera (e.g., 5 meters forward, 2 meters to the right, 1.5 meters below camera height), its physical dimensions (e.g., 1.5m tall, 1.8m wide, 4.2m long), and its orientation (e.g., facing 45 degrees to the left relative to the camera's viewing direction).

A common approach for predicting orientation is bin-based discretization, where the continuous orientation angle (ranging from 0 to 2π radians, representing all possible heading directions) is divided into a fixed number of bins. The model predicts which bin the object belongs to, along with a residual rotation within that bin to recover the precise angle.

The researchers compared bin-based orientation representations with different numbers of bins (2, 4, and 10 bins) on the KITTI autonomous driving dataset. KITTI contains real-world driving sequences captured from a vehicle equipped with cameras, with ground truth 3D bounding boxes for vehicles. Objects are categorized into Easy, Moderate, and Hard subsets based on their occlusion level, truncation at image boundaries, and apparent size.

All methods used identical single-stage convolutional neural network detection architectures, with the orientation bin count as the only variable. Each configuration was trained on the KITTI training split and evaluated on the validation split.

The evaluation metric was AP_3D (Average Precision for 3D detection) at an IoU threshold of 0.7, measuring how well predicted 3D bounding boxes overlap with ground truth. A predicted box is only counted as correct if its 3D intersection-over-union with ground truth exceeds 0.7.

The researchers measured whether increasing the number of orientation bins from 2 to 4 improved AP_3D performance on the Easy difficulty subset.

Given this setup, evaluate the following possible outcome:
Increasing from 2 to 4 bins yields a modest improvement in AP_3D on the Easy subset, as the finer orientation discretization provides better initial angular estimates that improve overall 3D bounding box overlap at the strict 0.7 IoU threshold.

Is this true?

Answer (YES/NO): NO